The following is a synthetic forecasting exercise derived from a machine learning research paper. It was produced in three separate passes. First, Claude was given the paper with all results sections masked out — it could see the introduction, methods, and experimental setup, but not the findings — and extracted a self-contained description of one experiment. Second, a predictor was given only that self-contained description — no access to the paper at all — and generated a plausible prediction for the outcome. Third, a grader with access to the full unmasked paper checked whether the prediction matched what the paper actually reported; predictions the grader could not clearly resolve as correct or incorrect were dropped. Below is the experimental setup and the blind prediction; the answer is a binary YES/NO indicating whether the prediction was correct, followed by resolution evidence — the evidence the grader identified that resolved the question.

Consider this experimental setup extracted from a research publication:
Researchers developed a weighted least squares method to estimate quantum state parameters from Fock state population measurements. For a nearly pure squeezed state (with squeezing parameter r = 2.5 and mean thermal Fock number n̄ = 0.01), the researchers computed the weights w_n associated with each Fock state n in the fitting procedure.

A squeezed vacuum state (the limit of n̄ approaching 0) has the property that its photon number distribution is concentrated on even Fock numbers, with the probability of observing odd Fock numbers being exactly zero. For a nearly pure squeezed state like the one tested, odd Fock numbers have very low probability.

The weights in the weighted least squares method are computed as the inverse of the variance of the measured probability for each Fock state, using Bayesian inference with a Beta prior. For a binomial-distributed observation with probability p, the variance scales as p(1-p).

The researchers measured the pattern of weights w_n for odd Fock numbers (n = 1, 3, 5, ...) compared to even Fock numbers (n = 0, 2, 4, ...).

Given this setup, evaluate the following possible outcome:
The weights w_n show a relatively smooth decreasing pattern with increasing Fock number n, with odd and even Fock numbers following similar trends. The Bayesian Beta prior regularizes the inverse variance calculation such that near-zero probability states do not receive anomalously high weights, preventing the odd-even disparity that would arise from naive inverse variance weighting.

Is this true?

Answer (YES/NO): NO